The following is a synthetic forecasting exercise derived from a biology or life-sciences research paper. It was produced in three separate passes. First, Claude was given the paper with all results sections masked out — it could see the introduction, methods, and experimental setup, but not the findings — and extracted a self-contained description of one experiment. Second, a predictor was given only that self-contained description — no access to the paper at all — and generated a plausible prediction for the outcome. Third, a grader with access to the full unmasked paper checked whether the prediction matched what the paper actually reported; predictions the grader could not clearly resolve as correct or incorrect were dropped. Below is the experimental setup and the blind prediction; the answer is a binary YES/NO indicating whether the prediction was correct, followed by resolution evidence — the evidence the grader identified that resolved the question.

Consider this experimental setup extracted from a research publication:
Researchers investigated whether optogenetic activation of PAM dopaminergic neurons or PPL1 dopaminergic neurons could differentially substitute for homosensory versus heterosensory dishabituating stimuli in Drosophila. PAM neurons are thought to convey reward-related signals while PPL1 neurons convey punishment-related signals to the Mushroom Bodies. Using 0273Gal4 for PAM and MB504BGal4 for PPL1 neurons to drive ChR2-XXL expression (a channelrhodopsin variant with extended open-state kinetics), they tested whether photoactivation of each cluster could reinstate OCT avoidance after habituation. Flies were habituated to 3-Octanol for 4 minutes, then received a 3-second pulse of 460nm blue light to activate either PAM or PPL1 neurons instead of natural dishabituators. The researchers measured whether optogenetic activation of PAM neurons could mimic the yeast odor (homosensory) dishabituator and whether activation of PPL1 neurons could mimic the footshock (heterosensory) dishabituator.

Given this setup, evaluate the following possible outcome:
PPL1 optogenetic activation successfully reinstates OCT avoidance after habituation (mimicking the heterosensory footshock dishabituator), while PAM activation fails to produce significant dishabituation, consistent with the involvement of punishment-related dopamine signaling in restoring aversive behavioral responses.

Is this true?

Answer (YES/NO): NO